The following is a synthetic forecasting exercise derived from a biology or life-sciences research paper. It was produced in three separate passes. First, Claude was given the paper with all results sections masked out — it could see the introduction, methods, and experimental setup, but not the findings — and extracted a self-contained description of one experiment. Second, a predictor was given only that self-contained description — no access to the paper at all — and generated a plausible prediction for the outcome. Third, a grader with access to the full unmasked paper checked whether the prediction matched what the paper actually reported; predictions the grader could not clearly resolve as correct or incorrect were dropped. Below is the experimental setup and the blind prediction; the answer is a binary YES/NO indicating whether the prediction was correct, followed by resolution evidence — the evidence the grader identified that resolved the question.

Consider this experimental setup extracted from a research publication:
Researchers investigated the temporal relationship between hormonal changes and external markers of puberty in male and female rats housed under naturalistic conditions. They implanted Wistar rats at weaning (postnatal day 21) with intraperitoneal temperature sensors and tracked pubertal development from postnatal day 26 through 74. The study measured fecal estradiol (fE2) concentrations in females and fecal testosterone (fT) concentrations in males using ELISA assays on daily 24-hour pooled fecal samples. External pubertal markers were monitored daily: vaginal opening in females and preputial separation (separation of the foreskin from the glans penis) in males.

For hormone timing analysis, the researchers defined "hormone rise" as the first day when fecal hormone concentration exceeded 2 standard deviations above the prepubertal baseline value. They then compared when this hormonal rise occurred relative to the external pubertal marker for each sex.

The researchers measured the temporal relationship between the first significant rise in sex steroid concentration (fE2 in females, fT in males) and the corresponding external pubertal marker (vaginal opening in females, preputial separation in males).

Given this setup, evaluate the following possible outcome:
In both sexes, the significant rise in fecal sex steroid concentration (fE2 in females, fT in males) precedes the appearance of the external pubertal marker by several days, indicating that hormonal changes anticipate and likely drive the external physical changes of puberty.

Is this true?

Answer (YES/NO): NO